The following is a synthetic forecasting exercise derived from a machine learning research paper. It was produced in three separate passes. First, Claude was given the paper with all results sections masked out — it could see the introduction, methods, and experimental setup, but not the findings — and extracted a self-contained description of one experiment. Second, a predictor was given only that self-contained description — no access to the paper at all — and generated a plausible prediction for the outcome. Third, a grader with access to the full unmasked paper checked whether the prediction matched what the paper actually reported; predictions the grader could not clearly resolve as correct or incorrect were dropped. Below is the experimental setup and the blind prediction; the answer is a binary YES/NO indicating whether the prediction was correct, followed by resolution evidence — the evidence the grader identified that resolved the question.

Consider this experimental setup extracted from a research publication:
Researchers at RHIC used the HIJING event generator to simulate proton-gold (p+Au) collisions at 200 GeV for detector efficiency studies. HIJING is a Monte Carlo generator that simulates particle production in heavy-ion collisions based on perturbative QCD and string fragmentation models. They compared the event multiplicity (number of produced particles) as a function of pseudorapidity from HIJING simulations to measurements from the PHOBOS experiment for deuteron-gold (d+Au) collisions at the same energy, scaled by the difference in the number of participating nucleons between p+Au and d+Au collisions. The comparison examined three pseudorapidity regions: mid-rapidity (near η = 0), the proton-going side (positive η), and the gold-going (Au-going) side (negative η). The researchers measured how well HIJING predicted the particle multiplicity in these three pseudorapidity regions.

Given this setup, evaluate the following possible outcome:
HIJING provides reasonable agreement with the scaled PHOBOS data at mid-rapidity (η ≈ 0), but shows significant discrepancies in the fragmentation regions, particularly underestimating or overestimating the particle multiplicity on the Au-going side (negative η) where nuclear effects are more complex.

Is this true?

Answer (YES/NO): NO